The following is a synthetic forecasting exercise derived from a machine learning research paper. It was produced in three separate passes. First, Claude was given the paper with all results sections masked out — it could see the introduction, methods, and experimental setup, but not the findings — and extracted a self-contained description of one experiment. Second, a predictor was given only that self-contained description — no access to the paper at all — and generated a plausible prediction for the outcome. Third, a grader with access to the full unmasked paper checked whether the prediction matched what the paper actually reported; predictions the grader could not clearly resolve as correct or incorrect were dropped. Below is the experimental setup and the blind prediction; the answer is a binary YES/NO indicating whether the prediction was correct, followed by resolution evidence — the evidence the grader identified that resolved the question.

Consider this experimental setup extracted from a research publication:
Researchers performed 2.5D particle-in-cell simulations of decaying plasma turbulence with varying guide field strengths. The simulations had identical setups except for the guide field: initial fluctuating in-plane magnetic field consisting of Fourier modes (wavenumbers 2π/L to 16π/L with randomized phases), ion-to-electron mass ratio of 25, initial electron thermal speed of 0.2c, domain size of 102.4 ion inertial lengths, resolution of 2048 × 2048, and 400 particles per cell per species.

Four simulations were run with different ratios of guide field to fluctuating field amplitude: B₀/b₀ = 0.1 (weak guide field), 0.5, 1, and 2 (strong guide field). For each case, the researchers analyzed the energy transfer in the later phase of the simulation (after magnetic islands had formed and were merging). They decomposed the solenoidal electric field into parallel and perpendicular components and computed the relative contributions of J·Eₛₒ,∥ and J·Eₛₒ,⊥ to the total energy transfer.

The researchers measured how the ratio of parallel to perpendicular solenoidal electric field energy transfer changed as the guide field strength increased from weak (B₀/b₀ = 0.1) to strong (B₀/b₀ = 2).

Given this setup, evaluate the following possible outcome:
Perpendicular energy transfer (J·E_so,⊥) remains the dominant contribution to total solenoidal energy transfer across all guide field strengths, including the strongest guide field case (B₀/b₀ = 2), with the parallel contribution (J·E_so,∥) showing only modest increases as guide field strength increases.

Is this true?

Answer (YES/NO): NO